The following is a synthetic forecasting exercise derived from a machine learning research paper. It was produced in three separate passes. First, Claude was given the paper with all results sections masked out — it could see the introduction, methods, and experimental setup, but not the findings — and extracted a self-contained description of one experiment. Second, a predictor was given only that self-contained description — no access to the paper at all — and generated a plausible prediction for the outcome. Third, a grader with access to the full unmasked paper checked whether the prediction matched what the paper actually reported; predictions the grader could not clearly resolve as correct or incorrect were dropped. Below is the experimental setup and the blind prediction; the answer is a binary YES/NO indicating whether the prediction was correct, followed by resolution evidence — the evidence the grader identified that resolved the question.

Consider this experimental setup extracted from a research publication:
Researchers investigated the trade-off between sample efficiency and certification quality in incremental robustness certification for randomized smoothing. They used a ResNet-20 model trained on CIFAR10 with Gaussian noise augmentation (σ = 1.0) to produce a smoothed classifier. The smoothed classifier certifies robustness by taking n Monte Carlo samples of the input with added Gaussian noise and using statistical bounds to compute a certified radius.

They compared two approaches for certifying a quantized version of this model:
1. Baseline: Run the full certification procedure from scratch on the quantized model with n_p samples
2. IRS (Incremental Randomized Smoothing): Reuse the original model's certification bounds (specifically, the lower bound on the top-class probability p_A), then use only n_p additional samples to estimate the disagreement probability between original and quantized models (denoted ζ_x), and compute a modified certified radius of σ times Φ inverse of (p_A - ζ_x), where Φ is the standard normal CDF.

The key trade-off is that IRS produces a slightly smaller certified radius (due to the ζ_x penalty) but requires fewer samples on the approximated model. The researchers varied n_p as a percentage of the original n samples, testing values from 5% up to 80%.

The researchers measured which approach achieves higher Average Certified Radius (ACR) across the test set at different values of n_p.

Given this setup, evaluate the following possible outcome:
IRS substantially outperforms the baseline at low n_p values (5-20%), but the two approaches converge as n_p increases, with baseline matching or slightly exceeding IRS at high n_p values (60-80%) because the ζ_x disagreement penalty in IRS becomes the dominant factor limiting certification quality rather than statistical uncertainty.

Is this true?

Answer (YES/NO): NO